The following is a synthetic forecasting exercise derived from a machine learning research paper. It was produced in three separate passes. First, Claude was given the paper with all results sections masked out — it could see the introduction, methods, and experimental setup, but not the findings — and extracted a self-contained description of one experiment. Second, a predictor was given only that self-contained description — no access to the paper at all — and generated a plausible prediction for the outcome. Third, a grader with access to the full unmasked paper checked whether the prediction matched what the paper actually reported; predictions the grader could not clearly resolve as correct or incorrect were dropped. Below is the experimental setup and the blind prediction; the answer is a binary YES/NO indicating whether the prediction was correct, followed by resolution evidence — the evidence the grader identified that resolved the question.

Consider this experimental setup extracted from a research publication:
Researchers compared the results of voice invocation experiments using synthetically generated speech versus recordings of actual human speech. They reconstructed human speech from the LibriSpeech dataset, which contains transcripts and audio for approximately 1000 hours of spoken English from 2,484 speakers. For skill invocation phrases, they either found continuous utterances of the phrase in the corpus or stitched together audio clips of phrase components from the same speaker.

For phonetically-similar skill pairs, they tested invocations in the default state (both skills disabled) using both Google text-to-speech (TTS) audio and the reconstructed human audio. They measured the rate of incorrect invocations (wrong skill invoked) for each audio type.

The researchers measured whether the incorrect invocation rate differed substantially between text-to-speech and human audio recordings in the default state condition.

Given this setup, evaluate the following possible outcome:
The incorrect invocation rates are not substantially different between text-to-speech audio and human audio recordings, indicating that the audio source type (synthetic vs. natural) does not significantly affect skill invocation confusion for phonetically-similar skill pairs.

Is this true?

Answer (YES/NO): YES